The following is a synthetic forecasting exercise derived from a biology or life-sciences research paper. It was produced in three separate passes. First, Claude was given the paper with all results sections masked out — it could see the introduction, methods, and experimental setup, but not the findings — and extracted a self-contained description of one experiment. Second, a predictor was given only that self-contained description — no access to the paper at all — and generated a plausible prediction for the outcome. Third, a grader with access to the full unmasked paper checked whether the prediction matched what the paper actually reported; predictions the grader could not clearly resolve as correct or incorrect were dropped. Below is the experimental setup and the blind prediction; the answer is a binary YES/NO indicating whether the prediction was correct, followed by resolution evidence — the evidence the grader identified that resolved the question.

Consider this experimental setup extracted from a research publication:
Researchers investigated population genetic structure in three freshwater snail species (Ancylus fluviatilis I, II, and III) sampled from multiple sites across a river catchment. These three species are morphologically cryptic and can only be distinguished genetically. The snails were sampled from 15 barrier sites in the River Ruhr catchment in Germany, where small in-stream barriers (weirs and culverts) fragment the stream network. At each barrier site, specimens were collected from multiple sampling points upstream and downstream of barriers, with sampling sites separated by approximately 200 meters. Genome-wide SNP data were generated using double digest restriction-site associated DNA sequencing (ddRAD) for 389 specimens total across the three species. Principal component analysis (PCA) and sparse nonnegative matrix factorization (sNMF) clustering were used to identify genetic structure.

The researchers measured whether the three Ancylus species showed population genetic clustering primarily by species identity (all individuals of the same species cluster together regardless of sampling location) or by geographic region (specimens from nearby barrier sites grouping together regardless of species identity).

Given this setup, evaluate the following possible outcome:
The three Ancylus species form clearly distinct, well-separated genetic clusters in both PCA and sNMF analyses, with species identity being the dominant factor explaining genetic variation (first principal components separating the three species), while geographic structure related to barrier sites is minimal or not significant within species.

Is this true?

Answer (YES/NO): NO